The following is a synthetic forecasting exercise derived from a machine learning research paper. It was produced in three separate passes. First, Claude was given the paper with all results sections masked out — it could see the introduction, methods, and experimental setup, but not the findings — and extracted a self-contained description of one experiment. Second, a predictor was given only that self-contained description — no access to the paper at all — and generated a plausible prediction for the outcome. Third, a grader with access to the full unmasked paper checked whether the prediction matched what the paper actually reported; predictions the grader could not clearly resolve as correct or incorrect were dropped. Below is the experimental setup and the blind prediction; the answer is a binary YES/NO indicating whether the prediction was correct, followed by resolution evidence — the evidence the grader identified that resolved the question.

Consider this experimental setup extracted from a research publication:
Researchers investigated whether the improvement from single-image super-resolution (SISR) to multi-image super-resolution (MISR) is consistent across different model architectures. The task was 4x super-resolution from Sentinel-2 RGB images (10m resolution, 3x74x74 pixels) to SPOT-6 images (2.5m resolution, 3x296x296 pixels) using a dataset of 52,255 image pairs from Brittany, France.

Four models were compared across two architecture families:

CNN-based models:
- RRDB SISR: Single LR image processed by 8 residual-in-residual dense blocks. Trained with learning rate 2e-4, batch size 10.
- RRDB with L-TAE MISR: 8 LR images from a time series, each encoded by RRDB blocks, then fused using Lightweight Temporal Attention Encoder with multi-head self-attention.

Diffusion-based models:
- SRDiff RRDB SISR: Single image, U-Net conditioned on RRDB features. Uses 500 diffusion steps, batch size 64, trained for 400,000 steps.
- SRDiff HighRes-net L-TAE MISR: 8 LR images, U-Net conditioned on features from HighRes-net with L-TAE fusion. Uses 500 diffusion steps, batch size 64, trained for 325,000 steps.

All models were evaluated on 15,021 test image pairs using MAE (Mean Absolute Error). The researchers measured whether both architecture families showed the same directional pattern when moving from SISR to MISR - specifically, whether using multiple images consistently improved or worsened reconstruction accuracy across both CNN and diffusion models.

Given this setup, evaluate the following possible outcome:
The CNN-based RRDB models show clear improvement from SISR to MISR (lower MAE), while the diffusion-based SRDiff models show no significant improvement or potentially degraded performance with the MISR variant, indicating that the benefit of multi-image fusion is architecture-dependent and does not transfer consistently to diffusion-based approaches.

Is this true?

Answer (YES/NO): YES